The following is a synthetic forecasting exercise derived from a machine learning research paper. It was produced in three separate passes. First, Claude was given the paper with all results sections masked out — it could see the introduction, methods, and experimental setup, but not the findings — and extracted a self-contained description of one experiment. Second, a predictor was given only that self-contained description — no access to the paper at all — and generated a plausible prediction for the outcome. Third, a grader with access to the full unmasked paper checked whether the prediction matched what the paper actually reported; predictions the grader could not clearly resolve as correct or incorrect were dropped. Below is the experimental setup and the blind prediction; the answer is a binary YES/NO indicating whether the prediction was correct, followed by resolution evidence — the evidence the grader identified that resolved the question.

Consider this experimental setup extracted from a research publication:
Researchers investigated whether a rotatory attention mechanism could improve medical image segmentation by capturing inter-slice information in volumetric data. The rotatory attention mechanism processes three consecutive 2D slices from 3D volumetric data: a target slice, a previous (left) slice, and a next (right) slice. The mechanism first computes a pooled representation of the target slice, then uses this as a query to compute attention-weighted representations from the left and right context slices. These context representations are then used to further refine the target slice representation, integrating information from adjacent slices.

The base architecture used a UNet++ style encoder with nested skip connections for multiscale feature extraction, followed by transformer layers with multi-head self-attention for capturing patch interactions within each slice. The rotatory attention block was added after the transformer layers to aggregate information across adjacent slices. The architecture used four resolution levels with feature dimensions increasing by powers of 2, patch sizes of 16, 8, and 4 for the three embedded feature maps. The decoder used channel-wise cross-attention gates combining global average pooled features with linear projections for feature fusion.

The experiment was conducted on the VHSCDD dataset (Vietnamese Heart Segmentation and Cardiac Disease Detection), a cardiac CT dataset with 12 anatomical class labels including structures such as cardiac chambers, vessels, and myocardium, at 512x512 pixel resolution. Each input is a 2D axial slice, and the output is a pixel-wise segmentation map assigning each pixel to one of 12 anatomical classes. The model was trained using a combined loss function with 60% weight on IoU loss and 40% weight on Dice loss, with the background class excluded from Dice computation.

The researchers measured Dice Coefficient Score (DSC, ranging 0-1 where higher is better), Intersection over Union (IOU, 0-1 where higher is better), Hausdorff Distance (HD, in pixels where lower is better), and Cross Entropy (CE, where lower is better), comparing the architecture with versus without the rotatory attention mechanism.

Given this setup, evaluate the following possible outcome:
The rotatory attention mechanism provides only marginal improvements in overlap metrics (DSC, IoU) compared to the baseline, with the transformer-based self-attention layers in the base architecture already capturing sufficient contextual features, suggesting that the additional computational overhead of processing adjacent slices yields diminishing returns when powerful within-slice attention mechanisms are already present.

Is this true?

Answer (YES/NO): NO